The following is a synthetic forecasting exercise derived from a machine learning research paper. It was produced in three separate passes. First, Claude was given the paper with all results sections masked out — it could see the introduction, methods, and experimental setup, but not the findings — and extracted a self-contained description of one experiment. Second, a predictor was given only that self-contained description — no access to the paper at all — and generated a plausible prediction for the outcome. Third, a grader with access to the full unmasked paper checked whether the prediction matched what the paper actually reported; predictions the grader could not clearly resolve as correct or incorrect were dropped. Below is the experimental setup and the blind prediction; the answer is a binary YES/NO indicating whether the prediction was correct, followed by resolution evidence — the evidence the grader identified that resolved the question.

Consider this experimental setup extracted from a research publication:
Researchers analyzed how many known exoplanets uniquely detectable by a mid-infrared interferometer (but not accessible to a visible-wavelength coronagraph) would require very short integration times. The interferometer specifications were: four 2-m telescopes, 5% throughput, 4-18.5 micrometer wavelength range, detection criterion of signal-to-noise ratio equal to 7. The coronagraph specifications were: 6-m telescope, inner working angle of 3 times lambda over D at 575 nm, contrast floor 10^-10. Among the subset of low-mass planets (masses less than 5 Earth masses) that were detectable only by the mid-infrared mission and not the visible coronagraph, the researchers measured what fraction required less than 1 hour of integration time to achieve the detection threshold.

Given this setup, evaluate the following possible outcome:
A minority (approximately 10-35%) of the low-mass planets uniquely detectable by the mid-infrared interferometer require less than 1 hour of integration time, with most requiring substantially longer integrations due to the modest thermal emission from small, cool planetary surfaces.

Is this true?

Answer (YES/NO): NO